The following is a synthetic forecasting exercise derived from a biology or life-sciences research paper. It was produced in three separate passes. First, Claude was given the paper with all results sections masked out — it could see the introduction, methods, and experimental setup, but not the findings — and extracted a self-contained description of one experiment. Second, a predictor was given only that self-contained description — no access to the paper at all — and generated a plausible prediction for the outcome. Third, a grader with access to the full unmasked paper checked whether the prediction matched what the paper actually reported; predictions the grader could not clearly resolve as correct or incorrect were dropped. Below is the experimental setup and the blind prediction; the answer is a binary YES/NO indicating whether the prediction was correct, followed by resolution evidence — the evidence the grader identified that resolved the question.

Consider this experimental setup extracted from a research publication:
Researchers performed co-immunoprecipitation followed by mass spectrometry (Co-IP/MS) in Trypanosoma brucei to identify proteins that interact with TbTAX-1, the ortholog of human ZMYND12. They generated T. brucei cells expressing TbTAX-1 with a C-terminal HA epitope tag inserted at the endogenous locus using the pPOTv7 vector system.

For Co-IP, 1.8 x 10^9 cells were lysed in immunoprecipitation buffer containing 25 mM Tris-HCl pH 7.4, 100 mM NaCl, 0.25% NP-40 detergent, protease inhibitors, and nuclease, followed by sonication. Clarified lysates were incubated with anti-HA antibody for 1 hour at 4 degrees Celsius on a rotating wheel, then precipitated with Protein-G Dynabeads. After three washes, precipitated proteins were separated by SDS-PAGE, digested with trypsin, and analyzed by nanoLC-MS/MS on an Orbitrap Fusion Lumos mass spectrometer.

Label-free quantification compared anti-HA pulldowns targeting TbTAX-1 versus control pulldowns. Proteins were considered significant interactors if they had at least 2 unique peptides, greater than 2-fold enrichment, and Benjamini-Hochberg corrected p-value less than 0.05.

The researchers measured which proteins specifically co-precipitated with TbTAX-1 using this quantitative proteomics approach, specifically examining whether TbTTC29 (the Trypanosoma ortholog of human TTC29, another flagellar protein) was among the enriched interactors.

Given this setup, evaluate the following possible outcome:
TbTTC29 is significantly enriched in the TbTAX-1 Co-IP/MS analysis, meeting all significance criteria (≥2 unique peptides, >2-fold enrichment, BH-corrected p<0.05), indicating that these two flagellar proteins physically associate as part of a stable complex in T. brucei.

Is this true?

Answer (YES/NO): YES